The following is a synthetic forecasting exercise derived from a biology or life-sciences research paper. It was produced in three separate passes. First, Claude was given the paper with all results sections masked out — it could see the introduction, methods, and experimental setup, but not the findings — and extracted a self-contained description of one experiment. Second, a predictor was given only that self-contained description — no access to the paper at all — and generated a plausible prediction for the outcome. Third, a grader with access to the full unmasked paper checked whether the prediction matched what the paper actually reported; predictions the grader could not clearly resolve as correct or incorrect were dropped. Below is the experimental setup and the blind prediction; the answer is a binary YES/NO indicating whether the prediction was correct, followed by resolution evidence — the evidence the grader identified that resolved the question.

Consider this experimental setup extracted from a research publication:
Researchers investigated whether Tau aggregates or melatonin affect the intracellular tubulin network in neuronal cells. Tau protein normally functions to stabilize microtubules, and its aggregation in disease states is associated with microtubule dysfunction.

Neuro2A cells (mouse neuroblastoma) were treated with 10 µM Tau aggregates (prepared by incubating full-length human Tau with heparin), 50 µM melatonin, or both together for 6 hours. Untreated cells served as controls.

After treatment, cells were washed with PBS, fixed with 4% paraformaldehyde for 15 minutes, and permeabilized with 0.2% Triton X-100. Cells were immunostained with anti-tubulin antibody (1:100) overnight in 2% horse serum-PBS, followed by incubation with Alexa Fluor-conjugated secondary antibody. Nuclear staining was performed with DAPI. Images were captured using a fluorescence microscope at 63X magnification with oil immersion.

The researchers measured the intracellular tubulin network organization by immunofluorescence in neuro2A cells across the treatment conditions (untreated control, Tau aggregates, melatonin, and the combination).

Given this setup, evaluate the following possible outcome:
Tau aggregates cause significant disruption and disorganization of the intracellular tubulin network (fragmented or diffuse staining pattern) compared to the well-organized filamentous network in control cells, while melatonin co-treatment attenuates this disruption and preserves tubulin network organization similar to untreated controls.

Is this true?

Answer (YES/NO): NO